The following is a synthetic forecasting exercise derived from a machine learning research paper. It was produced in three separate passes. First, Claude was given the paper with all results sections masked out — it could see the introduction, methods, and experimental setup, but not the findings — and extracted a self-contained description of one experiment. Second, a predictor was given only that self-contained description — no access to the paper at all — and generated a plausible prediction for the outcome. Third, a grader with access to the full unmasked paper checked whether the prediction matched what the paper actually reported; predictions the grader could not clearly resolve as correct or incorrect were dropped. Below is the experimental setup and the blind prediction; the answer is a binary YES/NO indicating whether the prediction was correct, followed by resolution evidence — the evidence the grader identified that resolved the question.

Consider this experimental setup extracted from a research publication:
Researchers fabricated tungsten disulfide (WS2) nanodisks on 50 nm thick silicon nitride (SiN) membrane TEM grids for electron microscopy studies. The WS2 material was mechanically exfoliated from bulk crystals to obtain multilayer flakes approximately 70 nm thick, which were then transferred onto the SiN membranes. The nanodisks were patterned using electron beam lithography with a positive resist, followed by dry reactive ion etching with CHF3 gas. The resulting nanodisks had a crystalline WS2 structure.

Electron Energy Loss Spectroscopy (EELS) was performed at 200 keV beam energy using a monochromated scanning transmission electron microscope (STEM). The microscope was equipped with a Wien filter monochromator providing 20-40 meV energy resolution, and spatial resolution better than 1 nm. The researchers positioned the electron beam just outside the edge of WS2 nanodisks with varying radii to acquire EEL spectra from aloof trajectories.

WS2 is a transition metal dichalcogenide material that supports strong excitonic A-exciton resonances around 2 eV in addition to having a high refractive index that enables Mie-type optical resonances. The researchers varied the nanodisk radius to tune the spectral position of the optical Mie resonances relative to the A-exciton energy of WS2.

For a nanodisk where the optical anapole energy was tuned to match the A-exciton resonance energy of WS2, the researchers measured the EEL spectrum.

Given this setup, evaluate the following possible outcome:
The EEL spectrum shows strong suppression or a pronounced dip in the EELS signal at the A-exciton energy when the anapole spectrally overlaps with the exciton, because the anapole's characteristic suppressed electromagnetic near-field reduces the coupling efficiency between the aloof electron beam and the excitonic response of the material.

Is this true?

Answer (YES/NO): NO